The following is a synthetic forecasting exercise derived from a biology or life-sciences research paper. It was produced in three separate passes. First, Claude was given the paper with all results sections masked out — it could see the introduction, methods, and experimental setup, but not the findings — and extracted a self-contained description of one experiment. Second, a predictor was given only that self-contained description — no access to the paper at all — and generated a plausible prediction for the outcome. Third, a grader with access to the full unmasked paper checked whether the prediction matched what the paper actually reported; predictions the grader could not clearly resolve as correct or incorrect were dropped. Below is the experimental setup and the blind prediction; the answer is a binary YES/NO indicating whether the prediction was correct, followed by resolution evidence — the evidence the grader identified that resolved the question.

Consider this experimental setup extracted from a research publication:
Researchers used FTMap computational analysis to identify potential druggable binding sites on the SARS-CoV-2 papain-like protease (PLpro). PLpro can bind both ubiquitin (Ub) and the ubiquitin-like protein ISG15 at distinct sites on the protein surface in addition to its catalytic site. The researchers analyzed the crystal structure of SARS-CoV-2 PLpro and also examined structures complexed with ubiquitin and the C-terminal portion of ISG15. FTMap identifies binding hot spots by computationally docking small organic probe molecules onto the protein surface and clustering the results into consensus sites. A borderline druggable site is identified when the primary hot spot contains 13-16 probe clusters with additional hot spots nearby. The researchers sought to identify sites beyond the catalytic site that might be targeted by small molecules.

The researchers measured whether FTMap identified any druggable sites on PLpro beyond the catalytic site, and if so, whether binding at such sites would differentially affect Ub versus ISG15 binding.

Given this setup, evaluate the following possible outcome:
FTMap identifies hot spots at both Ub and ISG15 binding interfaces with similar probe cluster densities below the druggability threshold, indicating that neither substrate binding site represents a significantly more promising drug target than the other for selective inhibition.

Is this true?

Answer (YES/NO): NO